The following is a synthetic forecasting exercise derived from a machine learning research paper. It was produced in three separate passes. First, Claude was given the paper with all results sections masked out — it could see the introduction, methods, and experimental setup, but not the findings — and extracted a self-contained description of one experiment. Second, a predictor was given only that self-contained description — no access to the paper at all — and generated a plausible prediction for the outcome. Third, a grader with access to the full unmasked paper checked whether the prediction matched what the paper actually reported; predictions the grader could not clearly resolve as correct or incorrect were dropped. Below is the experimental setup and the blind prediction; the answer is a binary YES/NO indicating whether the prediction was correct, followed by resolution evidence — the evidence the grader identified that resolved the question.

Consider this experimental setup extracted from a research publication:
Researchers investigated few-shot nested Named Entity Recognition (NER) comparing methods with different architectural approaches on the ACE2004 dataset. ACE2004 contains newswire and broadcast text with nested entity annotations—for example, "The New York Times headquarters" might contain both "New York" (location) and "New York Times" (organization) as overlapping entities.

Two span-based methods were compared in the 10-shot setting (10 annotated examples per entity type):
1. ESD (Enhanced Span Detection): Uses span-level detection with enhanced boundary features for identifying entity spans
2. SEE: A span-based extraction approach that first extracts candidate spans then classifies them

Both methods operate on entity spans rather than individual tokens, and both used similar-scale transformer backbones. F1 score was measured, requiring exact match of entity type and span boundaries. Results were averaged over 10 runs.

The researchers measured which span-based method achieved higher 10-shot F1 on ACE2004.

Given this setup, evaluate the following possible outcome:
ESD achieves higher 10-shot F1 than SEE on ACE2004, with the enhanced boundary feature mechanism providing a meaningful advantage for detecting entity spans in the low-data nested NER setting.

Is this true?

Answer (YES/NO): YES